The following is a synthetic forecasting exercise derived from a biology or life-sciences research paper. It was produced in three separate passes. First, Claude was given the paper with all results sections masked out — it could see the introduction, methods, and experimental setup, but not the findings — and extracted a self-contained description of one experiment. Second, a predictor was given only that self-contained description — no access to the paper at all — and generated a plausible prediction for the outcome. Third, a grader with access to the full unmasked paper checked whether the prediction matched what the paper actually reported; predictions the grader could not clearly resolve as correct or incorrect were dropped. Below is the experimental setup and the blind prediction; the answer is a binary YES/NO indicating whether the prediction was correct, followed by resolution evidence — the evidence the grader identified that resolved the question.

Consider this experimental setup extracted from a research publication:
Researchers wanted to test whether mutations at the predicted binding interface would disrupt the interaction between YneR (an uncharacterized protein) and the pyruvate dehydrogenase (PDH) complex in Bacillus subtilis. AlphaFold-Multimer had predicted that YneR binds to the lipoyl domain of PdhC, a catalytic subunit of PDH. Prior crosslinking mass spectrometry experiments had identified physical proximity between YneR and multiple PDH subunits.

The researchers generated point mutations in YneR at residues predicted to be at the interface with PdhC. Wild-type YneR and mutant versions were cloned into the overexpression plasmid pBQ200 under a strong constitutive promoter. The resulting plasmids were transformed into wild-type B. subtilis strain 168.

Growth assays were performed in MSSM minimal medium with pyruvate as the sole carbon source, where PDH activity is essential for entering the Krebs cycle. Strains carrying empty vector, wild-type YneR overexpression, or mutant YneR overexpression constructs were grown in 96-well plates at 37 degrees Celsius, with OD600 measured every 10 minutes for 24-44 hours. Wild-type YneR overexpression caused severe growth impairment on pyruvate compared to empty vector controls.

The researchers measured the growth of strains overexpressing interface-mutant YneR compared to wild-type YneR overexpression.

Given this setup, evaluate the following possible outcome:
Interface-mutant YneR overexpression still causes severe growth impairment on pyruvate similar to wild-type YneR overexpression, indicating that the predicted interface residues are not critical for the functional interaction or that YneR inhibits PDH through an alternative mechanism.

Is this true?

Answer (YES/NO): NO